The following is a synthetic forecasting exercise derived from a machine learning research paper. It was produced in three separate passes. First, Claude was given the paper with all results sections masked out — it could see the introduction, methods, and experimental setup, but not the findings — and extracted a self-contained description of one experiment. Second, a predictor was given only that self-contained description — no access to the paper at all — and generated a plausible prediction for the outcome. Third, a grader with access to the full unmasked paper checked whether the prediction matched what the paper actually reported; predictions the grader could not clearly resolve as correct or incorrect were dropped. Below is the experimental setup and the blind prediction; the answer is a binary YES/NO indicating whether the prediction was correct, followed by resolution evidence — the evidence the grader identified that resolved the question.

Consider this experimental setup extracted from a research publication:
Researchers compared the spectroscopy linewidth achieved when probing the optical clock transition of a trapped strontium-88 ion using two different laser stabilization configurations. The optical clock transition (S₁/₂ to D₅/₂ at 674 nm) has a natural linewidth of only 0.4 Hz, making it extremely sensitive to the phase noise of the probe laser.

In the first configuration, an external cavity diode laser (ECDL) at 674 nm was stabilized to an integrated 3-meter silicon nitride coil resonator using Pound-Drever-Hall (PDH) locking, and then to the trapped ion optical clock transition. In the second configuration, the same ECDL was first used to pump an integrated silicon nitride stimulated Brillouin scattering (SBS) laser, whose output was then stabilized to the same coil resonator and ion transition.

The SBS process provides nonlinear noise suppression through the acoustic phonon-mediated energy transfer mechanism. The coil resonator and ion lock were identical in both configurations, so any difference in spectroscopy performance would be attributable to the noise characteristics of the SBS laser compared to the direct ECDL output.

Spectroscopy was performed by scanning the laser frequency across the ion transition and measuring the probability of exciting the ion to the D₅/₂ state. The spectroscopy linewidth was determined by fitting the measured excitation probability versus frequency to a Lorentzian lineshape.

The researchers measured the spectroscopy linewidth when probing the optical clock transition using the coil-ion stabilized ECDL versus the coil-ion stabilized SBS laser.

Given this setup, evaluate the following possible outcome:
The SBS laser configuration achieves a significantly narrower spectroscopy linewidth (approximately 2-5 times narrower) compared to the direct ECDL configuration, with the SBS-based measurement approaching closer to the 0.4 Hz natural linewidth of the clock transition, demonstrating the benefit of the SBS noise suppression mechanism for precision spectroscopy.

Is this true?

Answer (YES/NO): NO